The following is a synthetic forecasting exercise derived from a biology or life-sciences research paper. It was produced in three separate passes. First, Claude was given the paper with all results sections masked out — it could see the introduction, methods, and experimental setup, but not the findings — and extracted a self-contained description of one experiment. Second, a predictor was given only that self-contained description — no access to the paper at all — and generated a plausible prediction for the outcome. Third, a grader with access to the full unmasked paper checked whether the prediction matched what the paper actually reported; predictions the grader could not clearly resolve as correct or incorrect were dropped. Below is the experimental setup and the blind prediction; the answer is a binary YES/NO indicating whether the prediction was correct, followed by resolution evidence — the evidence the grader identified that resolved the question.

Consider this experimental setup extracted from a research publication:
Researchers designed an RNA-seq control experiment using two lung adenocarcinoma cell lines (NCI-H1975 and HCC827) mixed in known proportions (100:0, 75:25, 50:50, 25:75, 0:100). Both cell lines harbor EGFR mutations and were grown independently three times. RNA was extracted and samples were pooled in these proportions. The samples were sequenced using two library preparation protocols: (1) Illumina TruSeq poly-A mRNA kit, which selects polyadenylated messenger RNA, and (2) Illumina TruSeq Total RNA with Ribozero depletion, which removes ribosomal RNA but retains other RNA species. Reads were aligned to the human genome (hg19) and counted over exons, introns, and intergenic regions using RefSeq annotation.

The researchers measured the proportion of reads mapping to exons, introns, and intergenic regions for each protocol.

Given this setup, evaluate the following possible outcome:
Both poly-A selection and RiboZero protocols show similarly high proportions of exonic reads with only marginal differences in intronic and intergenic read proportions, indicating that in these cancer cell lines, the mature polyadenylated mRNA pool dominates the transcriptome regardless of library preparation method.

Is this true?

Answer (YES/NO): NO